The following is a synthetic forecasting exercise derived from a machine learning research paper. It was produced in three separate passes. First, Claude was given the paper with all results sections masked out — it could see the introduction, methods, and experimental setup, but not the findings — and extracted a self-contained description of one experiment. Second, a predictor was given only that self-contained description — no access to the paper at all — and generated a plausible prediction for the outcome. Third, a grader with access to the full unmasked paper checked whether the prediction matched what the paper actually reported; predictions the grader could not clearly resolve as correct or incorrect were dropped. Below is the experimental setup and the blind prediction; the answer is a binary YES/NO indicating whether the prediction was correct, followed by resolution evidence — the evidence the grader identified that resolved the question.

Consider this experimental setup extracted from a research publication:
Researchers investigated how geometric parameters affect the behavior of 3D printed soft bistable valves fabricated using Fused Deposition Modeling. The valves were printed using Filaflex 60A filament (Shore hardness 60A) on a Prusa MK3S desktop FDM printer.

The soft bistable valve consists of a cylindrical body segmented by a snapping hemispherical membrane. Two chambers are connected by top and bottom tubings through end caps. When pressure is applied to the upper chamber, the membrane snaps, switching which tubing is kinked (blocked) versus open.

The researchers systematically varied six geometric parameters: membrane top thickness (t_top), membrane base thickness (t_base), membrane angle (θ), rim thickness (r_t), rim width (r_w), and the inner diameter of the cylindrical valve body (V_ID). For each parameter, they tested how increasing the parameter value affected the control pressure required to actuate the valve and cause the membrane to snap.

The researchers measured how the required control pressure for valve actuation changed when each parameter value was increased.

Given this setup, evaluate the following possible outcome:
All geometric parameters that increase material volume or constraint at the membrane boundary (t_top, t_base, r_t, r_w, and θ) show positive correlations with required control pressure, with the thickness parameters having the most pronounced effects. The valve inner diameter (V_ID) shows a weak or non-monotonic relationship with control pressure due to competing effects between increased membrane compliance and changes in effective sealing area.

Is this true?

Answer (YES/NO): NO